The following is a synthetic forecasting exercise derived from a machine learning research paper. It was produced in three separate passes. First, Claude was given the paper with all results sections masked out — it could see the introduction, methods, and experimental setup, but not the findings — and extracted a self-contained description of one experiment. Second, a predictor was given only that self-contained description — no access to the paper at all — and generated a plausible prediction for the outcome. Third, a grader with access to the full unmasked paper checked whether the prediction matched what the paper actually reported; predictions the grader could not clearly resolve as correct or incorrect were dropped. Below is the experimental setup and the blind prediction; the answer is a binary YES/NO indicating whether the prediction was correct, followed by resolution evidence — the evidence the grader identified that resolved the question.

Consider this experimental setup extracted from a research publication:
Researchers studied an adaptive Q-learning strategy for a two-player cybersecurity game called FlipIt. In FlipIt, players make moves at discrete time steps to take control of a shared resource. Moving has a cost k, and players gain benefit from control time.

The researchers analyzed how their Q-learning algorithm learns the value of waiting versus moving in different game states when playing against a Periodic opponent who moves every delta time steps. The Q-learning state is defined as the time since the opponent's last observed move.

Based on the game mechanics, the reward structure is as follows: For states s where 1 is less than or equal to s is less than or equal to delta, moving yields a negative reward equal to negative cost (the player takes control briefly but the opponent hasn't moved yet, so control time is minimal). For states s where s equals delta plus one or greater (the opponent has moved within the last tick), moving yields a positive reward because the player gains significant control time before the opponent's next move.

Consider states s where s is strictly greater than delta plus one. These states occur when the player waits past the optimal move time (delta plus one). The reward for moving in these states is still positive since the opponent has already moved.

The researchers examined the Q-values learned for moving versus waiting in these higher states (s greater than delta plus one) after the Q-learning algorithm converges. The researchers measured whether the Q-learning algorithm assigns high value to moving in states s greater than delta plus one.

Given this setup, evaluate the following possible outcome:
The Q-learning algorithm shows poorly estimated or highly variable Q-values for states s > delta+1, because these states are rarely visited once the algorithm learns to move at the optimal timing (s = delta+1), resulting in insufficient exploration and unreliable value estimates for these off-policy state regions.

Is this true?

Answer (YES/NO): YES